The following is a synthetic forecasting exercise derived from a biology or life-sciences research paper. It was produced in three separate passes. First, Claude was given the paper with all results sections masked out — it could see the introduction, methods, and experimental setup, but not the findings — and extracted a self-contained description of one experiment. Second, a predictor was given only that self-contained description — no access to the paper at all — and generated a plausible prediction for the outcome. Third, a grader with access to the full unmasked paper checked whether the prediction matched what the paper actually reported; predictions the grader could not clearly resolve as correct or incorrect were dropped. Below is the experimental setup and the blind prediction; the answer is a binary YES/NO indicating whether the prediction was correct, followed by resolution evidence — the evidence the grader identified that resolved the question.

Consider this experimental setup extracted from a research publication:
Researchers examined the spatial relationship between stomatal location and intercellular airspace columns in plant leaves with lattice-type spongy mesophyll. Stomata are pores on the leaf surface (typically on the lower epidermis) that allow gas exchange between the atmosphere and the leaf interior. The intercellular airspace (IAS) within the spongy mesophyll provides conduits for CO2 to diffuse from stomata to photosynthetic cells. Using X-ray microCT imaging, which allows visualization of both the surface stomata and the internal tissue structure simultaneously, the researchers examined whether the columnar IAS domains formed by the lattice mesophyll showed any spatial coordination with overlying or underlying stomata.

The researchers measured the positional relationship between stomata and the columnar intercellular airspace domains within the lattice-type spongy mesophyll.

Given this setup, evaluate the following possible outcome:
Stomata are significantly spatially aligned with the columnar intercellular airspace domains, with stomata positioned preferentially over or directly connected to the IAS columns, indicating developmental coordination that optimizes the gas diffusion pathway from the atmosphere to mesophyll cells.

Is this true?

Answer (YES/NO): YES